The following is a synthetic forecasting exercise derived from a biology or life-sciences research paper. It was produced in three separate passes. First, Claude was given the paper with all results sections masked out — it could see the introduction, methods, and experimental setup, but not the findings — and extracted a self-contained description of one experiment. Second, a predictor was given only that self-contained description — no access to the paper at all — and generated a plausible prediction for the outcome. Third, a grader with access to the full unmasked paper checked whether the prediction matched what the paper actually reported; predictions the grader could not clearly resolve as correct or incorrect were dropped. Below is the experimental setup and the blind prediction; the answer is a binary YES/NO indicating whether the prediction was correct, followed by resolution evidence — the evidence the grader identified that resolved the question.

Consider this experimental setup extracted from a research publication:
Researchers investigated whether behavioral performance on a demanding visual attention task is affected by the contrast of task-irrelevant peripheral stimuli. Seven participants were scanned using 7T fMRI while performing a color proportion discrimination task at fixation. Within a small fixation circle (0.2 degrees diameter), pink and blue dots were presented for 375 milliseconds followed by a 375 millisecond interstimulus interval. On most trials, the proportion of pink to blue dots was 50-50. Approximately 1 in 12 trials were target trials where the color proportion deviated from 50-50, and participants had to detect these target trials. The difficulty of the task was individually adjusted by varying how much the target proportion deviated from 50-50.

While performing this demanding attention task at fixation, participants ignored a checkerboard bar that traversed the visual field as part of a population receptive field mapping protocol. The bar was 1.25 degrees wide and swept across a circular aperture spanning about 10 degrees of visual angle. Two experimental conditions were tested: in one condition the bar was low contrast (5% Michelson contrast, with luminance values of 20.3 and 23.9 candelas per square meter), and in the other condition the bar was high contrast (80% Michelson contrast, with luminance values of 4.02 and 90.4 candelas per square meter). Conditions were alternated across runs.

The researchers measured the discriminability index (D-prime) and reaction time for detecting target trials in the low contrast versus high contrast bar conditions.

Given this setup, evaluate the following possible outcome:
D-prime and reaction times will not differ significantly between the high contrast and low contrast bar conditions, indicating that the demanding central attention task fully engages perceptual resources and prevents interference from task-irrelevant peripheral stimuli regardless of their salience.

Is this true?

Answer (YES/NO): YES